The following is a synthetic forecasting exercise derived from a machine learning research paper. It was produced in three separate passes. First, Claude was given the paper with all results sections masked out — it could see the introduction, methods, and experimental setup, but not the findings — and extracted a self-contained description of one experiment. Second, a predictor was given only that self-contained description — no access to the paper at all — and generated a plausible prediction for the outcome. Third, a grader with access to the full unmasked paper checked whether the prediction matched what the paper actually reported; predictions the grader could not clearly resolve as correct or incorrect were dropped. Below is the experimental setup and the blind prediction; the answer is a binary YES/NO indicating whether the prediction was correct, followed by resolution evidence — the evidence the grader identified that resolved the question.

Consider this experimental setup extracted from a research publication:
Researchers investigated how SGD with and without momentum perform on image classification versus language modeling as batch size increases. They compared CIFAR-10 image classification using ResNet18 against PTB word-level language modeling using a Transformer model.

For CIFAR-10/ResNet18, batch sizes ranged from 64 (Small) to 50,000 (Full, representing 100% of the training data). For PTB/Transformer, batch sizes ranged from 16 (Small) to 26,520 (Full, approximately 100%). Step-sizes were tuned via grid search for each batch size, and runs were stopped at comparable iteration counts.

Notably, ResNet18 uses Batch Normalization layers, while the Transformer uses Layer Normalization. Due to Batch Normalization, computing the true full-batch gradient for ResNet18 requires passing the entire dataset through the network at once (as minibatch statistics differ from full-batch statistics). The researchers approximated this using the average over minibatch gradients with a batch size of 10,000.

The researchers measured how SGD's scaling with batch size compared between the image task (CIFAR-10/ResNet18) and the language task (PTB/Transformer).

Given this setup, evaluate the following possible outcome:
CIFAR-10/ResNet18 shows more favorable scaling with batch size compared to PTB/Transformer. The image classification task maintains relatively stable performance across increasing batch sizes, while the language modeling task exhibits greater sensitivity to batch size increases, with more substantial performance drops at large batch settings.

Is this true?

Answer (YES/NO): NO